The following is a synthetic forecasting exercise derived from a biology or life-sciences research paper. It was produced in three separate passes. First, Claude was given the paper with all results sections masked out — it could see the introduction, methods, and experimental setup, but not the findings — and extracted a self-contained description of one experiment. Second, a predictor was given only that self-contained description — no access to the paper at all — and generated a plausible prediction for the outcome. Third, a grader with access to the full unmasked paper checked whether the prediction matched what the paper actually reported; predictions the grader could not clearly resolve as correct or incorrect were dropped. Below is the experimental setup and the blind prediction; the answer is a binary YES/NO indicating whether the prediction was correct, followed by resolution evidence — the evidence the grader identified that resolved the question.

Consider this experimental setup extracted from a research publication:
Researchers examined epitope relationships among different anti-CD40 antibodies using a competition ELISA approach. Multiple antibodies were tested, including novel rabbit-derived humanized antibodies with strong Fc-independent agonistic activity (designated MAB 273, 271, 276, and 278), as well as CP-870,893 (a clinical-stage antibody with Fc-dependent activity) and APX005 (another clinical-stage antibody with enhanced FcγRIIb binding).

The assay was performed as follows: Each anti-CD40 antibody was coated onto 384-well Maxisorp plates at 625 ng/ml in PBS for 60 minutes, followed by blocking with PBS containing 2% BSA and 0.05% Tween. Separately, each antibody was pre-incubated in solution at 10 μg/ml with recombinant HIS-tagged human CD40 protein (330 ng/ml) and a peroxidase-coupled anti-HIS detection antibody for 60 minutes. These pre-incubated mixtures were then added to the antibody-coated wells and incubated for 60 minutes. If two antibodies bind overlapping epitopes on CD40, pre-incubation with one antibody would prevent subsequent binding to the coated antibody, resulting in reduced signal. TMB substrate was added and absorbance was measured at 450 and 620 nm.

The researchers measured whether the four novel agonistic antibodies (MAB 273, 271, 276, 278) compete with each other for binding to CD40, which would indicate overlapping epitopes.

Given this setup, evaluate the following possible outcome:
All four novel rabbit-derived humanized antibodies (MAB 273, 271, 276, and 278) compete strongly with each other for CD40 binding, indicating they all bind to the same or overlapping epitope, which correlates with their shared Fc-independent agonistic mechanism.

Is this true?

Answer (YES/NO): YES